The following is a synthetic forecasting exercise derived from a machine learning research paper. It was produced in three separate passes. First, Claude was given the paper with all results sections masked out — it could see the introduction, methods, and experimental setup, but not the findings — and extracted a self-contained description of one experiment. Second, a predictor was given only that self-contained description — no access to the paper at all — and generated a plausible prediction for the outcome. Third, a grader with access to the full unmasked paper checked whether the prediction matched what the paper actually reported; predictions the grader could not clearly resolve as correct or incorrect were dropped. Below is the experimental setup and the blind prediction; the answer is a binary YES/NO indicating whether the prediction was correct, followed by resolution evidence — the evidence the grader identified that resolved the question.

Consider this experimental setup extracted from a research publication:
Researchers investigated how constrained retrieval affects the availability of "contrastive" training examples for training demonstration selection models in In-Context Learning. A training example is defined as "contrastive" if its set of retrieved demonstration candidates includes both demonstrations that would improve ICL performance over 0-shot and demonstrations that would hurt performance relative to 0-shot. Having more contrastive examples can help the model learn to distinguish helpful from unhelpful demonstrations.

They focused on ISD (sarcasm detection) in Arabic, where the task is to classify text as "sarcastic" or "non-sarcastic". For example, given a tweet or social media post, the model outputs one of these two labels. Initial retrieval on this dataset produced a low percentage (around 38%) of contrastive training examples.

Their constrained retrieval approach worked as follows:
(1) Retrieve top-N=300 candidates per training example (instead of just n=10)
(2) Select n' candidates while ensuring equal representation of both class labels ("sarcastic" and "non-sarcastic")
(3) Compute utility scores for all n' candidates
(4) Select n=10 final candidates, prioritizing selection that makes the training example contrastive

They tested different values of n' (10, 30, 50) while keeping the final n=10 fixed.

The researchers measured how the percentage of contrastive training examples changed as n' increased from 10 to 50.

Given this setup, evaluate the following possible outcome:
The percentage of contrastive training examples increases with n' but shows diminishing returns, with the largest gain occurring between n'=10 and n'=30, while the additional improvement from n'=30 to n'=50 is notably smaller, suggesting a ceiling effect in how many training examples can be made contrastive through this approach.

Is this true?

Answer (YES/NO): YES